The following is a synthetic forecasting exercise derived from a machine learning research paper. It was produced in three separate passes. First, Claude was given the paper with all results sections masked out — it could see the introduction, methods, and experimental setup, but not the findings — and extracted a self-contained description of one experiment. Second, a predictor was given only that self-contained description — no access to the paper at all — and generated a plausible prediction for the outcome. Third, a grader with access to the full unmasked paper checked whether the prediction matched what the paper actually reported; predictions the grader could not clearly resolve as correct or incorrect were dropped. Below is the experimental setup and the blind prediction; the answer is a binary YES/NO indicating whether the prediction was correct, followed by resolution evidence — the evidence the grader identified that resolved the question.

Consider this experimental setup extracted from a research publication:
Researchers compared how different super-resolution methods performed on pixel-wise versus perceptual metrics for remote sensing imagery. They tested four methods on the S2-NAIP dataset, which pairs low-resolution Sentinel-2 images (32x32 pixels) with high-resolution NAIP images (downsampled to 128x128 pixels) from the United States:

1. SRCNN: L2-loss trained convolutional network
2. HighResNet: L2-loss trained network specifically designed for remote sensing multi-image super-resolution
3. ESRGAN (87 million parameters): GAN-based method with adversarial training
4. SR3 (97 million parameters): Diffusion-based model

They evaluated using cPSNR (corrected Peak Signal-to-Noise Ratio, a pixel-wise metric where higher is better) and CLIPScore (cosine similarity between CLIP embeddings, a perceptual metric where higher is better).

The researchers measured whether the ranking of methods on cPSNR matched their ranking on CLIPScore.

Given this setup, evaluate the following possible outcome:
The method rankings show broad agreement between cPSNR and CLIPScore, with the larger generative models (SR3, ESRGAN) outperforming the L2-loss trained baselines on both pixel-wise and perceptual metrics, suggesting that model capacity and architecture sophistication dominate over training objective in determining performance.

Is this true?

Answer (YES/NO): NO